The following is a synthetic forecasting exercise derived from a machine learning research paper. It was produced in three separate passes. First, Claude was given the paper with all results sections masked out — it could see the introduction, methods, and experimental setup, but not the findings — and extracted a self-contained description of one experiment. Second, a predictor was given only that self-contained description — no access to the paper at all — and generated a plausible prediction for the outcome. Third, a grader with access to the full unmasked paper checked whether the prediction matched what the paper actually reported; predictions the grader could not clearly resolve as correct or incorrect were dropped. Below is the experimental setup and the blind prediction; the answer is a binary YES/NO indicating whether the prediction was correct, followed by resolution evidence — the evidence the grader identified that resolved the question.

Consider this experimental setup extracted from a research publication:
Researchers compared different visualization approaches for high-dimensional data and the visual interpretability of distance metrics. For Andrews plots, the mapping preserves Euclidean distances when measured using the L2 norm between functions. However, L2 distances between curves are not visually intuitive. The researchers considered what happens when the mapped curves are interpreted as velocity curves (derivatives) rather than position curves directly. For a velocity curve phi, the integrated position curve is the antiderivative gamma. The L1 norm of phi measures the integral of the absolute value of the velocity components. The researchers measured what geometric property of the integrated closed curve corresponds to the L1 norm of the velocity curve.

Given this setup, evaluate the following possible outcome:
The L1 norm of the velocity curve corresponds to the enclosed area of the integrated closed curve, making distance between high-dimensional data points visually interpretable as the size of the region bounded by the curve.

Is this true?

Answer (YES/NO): NO